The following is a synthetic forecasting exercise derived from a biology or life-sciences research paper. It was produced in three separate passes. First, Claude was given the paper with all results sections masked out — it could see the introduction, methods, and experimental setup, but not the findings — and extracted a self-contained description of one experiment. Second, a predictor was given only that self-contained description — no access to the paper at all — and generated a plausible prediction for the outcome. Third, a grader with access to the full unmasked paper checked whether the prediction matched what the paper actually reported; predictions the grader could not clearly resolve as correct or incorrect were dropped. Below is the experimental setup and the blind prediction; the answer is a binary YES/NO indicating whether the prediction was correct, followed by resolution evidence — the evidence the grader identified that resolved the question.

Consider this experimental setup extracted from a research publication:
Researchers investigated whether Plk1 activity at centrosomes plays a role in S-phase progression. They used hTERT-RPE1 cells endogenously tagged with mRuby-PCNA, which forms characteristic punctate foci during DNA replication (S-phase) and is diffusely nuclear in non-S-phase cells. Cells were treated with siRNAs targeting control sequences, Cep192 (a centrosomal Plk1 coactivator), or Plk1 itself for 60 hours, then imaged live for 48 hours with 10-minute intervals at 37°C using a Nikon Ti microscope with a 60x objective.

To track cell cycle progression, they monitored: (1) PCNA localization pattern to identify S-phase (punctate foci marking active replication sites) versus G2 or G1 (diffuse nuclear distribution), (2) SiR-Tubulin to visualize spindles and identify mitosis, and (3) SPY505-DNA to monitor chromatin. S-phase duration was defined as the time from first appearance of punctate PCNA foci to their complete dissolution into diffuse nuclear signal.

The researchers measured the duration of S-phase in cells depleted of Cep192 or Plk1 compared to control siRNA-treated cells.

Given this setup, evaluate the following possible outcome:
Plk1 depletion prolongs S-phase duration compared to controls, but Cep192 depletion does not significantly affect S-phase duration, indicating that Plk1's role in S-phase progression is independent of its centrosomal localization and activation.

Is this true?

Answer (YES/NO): NO